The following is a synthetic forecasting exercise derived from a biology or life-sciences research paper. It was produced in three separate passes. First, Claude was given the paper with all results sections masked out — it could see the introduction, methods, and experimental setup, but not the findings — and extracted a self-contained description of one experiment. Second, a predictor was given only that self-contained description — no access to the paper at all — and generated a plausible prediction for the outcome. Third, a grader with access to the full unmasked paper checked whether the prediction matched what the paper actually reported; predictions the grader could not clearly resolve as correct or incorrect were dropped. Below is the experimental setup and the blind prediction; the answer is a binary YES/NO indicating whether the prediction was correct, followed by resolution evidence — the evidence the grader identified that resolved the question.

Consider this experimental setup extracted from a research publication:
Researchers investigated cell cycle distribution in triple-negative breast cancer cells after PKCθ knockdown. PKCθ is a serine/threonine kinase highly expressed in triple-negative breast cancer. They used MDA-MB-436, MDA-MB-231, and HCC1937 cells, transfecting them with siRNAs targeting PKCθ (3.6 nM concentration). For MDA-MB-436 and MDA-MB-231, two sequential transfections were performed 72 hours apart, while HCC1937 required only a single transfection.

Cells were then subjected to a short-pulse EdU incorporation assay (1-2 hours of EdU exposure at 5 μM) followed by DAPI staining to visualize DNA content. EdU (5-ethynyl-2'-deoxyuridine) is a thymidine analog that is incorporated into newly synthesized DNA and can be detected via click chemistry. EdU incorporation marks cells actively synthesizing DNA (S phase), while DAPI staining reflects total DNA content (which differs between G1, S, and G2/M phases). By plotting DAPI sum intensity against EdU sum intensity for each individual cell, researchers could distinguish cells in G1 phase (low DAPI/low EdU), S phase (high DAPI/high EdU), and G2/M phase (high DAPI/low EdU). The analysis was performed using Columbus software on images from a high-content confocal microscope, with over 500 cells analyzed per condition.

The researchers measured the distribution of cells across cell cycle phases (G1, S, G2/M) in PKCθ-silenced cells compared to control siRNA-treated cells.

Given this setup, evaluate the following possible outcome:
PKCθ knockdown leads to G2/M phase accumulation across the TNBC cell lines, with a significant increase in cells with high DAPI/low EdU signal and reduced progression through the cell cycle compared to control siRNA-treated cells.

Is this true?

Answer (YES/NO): NO